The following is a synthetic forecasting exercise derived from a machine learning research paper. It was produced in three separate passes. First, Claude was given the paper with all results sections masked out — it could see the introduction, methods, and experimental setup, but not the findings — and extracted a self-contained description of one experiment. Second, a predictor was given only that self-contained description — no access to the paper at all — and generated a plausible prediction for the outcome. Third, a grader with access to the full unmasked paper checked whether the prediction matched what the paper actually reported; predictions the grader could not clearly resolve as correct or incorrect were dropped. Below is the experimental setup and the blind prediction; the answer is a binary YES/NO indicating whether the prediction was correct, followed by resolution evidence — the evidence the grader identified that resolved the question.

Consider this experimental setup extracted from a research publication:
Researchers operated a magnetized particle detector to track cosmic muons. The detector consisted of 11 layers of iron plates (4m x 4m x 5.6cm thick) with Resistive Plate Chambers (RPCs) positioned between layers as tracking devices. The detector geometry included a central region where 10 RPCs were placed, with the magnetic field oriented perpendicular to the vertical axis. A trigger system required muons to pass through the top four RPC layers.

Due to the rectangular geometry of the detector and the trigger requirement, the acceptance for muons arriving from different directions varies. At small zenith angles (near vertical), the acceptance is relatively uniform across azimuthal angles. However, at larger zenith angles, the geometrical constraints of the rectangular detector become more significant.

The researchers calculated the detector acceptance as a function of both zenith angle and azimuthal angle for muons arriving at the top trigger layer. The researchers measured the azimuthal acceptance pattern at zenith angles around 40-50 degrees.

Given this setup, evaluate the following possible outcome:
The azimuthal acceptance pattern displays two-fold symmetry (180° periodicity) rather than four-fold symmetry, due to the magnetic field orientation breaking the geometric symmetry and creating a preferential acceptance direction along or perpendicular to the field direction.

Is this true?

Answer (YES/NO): NO